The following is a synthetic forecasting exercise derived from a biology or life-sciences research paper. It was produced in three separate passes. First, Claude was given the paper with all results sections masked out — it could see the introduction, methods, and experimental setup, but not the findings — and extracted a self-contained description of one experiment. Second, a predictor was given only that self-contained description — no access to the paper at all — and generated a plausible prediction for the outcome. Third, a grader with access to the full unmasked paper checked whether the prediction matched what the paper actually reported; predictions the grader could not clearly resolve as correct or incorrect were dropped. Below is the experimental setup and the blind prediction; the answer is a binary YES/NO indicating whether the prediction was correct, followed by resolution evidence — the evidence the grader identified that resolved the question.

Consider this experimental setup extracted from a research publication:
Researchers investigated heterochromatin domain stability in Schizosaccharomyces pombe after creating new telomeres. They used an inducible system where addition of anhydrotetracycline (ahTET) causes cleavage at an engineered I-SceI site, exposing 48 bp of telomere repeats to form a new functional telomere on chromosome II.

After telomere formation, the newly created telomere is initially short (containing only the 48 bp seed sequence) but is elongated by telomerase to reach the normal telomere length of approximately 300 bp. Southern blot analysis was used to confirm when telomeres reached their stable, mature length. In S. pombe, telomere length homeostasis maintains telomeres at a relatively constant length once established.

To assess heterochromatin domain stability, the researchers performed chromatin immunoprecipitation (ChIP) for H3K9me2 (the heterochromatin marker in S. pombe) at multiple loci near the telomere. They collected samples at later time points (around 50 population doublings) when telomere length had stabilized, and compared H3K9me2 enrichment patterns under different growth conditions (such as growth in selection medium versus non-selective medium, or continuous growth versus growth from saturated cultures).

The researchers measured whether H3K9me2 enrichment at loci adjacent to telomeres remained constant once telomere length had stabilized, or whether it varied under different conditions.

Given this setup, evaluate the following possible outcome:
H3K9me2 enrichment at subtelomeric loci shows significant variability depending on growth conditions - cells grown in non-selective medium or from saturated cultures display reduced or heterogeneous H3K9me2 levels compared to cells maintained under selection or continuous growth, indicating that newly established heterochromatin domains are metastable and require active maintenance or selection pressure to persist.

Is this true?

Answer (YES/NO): NO